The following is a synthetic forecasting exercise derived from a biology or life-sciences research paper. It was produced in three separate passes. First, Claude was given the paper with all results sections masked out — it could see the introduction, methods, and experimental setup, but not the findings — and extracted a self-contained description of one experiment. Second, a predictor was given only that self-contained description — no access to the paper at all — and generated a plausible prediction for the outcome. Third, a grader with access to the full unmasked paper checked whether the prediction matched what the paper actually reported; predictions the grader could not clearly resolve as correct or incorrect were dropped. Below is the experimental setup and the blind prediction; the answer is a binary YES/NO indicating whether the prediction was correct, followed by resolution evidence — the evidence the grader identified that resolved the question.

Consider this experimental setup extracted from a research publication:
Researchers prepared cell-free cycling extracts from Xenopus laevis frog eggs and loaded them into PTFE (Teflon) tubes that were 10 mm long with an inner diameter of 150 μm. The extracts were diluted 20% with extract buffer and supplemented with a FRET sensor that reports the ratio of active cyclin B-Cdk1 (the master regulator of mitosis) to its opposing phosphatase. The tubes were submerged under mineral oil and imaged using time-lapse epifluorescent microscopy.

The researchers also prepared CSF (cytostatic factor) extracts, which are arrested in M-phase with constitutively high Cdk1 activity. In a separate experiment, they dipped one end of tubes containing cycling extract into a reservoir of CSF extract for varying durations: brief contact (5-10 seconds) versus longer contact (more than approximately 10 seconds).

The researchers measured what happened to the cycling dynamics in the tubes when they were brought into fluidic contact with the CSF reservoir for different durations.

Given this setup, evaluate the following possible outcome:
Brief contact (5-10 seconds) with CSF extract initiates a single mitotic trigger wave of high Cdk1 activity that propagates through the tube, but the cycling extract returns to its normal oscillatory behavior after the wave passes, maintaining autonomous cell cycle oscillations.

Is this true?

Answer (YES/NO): NO